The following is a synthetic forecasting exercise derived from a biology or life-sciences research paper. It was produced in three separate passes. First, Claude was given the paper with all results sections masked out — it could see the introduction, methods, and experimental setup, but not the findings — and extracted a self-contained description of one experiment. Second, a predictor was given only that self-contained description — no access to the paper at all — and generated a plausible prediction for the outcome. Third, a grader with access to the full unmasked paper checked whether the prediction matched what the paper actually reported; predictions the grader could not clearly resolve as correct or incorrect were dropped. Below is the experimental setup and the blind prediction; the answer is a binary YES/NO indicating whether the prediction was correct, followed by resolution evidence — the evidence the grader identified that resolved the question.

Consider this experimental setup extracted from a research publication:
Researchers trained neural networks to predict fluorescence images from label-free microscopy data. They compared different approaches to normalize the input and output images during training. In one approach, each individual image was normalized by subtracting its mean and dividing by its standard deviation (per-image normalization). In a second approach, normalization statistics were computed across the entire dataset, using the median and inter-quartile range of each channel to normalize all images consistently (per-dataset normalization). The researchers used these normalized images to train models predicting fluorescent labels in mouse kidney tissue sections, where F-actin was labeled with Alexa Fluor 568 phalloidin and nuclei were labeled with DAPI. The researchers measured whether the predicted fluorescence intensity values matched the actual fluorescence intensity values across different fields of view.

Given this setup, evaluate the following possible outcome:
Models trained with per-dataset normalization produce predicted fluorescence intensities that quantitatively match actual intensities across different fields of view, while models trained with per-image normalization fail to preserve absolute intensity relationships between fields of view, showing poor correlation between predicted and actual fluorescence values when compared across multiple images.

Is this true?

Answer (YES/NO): YES